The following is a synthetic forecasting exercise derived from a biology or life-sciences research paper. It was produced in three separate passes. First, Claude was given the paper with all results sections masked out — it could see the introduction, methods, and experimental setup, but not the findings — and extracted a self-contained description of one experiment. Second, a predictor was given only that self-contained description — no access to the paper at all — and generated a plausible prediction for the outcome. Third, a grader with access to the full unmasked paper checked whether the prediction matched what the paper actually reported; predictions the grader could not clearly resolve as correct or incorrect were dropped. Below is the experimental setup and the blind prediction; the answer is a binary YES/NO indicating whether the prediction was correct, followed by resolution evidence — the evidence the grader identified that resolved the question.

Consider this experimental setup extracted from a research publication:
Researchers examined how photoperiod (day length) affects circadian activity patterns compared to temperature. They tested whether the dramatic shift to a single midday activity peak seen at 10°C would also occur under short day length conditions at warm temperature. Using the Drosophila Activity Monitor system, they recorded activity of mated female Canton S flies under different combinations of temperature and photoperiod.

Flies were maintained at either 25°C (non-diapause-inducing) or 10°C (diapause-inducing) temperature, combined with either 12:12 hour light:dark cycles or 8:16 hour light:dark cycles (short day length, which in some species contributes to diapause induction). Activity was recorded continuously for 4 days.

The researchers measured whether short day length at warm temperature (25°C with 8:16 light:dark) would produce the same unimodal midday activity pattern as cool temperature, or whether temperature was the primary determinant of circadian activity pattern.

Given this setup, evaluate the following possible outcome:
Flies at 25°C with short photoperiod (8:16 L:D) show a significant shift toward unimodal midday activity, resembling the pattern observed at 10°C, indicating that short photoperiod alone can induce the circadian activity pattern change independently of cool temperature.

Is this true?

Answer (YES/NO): NO